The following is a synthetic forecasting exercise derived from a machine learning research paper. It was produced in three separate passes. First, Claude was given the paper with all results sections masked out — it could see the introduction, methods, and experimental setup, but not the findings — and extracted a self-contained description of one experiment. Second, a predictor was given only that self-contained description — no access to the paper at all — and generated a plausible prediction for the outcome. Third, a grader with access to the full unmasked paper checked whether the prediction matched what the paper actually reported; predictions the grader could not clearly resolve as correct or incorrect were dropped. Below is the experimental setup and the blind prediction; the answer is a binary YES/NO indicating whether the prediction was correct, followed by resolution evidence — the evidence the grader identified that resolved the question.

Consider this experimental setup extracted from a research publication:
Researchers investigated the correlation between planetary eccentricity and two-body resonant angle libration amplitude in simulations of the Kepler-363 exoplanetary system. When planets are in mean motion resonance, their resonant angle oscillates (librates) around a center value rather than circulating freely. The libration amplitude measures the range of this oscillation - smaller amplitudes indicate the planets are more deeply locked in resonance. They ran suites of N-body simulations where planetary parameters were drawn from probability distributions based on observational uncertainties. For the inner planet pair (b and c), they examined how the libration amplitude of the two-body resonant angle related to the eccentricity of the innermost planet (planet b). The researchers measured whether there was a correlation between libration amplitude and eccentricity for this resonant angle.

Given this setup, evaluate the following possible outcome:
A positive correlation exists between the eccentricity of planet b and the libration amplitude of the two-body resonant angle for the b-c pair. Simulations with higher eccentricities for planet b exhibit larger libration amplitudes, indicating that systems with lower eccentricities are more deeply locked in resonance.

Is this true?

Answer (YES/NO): NO